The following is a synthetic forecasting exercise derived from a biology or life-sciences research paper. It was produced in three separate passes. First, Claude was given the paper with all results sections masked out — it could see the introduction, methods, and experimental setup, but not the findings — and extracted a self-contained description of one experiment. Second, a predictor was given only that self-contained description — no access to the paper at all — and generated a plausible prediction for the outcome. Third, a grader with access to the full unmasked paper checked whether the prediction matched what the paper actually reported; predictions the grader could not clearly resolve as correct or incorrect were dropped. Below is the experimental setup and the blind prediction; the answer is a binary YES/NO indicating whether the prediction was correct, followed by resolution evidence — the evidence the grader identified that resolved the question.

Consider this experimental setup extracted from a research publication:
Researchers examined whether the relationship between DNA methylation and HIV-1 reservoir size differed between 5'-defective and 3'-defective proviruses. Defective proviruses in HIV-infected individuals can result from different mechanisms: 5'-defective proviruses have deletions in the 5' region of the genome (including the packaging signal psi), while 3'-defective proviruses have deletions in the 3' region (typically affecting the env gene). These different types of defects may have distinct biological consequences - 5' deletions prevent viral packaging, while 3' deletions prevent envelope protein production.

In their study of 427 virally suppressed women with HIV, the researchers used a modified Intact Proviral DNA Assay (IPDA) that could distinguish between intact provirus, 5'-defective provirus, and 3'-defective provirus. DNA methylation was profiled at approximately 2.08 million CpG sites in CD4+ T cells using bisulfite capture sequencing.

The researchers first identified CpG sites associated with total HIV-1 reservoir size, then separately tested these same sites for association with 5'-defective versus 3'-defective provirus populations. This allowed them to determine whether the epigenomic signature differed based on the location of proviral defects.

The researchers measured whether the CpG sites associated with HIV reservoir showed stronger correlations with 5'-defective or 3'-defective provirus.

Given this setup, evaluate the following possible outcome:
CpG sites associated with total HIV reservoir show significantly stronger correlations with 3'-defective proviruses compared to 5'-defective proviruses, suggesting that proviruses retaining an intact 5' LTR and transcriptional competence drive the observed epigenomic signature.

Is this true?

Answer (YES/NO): NO